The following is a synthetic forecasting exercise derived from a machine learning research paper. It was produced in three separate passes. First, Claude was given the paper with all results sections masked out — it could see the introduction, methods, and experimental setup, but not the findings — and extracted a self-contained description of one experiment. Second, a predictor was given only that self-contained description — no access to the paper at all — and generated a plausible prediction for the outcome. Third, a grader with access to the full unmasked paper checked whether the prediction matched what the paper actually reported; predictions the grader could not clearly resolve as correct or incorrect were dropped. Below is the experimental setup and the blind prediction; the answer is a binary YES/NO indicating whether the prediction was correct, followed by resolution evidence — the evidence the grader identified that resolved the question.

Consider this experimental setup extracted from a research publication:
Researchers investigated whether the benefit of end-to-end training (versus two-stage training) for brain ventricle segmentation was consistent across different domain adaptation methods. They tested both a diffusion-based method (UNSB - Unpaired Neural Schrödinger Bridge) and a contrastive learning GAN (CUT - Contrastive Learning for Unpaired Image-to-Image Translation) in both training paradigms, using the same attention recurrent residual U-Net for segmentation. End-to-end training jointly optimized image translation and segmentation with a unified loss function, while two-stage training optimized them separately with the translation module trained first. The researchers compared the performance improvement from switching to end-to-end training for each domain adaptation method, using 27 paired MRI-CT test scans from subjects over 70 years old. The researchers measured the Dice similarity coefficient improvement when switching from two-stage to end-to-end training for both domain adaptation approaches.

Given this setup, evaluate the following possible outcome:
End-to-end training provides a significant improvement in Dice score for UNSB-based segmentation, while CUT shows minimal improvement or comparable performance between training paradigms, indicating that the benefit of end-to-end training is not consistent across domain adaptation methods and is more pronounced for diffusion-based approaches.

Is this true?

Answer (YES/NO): YES